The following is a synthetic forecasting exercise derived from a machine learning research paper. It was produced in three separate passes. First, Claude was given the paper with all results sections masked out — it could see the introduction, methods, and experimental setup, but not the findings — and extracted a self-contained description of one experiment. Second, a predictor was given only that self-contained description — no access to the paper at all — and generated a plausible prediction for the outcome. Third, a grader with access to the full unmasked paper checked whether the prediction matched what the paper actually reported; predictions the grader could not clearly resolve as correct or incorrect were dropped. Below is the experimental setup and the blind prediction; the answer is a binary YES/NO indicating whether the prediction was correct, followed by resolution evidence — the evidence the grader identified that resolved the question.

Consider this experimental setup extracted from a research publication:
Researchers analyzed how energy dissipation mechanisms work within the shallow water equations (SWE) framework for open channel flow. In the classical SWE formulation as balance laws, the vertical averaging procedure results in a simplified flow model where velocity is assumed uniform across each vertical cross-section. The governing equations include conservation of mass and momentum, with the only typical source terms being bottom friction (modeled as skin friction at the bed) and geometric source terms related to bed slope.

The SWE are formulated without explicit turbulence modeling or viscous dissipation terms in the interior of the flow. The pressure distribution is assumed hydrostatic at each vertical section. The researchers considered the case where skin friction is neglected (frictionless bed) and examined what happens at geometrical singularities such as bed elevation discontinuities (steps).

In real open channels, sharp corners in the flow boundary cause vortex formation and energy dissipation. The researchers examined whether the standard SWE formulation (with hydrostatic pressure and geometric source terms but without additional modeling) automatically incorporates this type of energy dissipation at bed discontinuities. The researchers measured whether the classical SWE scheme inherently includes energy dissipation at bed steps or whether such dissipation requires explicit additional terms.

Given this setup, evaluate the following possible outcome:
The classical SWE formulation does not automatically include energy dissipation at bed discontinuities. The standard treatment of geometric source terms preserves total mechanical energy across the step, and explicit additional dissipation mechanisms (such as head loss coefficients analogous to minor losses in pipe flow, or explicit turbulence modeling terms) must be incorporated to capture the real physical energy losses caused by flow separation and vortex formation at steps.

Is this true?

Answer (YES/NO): YES